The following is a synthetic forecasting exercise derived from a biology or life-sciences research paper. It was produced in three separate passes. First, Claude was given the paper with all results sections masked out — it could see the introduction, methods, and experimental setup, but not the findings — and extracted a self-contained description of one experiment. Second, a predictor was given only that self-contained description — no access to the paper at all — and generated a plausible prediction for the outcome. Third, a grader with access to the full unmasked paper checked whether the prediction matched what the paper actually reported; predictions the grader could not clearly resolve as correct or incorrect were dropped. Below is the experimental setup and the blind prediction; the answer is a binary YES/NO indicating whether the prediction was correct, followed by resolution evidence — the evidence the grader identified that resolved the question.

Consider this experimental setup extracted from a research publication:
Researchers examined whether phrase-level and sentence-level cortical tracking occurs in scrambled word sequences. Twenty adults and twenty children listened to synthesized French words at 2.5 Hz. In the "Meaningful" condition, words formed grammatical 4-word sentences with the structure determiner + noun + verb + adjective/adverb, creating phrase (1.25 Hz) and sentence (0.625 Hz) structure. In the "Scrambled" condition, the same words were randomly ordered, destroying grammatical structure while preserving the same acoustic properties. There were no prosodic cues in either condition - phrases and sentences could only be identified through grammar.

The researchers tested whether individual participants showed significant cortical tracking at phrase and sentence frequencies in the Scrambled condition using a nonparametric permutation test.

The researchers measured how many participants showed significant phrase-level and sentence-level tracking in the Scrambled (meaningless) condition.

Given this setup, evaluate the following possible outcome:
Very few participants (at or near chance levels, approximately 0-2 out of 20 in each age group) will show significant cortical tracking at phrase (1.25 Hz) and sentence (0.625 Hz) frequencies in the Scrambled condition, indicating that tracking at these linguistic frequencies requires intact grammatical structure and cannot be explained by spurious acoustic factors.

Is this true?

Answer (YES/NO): YES